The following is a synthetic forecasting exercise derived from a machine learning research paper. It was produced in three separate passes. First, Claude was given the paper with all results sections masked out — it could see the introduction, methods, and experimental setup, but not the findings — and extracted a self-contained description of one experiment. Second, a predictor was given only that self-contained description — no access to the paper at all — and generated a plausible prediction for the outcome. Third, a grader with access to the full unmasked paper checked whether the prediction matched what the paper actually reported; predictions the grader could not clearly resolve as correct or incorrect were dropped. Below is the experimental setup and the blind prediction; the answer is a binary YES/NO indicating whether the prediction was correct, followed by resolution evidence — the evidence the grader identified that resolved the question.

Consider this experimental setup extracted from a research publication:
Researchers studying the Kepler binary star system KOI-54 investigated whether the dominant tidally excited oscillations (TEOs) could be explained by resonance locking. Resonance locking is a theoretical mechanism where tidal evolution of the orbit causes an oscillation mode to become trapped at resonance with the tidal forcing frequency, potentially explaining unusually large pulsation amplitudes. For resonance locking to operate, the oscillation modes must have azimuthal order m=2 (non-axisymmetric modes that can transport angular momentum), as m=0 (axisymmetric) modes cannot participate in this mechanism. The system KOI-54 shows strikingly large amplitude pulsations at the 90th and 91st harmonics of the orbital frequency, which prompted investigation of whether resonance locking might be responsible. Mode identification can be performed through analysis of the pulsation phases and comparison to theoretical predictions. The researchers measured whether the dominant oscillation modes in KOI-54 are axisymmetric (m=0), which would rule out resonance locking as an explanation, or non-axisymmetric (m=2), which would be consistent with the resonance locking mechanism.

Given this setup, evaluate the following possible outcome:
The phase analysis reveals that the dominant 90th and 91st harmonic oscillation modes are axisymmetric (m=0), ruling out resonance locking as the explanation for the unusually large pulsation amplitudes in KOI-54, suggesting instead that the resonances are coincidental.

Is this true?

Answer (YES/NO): YES